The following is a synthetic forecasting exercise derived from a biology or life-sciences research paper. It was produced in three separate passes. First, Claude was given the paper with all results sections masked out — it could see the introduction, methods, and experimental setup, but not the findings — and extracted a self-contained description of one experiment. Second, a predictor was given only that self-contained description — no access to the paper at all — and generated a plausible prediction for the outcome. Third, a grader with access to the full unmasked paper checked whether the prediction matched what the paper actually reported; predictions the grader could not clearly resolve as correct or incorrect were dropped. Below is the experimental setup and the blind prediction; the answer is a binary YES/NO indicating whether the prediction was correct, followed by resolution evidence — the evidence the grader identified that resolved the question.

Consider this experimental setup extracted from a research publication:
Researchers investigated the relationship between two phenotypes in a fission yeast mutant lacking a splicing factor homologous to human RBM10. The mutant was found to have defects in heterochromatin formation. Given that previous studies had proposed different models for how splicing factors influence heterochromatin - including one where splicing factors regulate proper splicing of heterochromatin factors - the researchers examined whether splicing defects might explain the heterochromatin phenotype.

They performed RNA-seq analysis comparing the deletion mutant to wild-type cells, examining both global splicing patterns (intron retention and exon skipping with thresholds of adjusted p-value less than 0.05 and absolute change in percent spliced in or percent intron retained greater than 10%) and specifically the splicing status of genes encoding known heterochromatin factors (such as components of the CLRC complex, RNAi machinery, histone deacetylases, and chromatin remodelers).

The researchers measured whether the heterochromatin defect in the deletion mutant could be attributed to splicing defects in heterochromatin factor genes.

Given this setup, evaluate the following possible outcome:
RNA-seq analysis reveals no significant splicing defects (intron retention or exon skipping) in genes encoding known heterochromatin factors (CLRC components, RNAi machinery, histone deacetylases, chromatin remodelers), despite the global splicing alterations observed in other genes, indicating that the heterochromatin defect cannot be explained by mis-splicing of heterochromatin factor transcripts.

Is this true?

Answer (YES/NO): NO